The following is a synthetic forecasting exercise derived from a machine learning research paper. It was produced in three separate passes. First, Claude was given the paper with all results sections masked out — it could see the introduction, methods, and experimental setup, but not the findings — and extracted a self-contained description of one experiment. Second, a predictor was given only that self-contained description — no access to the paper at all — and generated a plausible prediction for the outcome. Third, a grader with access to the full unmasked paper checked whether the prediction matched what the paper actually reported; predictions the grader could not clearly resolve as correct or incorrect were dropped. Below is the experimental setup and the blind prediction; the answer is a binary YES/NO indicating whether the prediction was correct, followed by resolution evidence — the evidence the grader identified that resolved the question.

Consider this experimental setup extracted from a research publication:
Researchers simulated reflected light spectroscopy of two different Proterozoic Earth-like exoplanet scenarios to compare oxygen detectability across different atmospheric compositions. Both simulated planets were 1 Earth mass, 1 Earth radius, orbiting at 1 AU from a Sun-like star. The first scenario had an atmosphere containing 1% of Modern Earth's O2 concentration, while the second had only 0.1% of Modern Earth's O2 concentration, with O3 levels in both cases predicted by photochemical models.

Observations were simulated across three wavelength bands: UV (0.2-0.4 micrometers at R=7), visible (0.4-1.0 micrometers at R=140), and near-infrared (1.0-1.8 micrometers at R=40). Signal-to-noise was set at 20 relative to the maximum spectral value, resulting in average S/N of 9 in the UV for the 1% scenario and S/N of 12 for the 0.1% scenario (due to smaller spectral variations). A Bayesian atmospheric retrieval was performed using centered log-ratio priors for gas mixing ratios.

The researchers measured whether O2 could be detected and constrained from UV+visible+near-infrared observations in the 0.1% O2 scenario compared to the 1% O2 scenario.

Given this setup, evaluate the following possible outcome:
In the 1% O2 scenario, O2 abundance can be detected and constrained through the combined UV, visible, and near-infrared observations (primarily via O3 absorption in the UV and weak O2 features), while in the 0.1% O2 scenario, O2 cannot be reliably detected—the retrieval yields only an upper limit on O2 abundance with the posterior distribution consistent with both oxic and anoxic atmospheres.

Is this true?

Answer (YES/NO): NO